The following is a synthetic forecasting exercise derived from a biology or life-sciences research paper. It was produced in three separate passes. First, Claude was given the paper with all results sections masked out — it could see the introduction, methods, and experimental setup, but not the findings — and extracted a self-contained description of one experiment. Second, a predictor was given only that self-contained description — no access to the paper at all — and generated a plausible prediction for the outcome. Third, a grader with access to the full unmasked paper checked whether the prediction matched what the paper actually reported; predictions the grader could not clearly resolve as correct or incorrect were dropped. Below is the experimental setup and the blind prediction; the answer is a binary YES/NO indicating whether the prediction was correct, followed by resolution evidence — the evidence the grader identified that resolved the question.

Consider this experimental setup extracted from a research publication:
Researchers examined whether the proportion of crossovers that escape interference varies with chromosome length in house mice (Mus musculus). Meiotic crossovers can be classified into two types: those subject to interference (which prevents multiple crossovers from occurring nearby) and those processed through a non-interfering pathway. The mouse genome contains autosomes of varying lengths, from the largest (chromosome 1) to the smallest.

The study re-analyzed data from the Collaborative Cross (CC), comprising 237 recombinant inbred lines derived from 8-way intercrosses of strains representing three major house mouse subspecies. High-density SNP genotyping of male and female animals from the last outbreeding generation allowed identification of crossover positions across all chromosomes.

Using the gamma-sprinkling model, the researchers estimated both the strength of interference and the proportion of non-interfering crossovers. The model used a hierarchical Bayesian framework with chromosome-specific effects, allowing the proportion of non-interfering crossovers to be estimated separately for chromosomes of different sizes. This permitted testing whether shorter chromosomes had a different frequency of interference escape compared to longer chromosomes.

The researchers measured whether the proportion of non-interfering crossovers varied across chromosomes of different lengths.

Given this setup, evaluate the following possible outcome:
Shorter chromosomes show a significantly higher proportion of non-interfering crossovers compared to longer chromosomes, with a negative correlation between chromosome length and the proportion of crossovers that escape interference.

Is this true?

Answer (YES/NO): NO